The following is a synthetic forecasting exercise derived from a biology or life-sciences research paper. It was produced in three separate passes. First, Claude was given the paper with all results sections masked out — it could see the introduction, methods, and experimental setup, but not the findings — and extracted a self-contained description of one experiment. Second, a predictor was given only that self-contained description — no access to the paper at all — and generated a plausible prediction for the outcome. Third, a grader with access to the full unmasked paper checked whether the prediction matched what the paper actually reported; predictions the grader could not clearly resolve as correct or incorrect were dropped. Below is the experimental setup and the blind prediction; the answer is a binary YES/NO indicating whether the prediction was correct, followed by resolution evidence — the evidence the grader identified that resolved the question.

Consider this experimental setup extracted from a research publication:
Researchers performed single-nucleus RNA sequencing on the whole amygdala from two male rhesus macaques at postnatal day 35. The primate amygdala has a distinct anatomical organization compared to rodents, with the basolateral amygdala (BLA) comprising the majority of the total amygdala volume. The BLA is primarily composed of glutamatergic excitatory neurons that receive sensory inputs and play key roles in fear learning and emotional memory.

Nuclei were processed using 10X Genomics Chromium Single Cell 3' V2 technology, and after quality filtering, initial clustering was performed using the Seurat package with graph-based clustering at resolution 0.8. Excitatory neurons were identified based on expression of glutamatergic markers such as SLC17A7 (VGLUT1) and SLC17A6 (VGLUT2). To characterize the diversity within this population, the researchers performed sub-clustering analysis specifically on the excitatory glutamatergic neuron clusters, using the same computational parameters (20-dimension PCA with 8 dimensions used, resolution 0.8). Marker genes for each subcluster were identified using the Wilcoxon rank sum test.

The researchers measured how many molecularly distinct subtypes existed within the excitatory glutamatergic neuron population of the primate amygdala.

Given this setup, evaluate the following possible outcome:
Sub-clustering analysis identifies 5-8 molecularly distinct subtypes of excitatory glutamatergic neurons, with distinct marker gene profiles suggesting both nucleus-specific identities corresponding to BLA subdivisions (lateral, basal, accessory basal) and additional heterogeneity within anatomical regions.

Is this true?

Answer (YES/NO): NO